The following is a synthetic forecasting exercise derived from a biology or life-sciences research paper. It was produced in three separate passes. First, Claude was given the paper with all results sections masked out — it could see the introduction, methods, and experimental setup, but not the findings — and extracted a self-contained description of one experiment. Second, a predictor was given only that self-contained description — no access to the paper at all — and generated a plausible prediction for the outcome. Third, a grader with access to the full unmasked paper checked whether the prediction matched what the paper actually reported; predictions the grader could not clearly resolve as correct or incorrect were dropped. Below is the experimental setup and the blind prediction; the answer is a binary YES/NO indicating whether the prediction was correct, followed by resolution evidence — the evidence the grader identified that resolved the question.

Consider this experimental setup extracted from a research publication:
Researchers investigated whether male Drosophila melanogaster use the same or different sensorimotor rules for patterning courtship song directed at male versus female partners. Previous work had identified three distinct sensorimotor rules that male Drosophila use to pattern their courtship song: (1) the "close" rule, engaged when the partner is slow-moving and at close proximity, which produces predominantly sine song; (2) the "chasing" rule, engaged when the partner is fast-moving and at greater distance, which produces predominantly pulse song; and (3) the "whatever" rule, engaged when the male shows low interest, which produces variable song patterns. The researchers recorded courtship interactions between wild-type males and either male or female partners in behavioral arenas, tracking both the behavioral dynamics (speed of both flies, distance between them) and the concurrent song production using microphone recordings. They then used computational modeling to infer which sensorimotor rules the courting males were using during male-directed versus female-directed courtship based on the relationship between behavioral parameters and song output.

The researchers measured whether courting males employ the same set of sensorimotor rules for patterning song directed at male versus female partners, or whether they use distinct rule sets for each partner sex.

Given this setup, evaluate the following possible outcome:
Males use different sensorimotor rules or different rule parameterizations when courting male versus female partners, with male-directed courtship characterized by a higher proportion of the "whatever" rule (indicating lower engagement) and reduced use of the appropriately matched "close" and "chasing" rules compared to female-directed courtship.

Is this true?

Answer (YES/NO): NO